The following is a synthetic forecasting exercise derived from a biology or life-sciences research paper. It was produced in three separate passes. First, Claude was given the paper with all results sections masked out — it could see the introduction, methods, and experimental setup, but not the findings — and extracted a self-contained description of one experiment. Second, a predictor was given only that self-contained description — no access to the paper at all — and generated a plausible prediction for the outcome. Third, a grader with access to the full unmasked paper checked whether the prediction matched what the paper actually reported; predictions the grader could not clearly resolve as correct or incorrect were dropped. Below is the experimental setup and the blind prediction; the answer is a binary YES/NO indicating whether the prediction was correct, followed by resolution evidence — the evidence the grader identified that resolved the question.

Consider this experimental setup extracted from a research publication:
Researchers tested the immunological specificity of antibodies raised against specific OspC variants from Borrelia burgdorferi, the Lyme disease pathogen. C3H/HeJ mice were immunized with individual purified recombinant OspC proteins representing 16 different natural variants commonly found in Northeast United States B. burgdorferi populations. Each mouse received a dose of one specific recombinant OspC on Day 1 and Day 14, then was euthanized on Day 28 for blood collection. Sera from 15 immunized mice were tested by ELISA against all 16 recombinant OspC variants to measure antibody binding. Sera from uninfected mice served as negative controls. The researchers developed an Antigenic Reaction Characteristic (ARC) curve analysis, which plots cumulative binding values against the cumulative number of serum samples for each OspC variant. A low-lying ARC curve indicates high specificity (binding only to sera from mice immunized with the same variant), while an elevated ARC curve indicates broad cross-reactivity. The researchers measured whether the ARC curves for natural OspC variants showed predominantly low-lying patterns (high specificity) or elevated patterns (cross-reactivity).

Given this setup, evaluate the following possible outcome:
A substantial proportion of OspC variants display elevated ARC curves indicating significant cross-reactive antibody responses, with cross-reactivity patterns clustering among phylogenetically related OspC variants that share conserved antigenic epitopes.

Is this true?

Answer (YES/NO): NO